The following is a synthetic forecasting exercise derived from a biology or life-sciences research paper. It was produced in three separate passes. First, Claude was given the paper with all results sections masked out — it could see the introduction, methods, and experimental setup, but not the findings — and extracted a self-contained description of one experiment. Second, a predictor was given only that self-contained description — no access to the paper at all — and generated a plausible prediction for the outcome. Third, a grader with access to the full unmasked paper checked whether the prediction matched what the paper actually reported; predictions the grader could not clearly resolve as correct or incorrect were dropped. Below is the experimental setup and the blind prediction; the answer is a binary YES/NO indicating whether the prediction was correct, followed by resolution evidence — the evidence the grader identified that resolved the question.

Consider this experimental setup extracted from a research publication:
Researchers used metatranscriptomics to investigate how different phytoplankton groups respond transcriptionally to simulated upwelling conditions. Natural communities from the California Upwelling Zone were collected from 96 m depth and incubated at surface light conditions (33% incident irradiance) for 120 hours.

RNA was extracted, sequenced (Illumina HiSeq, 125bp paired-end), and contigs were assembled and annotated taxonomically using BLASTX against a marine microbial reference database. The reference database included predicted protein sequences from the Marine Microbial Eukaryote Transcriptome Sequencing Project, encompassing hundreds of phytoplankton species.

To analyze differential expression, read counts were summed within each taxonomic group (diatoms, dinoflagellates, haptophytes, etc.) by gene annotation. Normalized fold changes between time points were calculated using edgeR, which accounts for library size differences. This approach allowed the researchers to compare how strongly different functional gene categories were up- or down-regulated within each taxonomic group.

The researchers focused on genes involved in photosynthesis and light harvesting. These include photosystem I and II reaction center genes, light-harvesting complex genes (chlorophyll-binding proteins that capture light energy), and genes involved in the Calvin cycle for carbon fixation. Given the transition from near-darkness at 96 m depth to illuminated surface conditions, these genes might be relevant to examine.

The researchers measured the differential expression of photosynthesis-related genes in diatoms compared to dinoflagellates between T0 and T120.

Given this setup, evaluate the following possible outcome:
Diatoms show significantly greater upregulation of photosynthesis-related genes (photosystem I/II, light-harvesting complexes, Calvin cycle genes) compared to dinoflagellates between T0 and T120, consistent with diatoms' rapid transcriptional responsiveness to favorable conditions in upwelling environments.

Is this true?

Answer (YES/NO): NO